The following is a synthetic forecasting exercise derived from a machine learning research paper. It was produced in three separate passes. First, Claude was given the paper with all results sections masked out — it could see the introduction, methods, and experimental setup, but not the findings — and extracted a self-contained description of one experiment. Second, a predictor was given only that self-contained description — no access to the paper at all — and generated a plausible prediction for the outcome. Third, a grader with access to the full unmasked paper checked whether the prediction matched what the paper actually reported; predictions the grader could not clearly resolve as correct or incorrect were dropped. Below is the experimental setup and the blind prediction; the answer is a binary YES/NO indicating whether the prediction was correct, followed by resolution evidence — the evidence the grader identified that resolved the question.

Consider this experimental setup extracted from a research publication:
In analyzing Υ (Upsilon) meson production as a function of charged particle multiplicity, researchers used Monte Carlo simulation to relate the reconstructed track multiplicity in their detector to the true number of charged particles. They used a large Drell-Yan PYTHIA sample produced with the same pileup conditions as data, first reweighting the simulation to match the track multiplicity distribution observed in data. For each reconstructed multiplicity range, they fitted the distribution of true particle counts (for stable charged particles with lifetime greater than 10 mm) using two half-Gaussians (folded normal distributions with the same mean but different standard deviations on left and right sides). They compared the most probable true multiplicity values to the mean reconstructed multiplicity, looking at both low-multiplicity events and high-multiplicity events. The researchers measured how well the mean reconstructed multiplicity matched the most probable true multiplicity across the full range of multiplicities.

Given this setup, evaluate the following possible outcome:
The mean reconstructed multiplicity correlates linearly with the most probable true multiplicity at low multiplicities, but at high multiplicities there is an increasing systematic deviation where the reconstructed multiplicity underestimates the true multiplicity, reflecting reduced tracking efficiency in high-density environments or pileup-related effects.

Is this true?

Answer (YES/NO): NO